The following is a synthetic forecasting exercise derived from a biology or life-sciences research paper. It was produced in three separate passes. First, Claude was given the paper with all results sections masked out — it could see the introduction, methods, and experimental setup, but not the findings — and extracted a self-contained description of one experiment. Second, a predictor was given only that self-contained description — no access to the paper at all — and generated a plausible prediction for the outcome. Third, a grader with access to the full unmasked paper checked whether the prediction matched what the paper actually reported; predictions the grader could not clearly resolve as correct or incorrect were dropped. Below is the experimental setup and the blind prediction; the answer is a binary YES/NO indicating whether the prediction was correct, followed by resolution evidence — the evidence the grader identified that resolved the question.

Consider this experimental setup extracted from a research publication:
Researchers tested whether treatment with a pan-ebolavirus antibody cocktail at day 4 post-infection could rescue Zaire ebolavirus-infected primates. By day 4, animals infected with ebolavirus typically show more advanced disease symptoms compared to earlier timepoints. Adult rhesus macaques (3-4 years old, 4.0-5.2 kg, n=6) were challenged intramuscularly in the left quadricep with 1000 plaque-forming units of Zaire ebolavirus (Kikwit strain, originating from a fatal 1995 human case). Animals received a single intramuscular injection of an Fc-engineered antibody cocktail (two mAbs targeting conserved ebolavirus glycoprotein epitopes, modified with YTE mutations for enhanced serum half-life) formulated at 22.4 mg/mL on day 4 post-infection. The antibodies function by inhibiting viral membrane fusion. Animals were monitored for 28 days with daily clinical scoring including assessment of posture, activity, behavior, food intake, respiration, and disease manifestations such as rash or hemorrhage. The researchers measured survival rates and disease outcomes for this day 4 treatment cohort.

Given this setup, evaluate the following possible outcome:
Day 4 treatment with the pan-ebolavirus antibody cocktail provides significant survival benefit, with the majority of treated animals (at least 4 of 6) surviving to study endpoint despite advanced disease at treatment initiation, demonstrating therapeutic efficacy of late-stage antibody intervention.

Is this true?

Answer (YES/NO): NO